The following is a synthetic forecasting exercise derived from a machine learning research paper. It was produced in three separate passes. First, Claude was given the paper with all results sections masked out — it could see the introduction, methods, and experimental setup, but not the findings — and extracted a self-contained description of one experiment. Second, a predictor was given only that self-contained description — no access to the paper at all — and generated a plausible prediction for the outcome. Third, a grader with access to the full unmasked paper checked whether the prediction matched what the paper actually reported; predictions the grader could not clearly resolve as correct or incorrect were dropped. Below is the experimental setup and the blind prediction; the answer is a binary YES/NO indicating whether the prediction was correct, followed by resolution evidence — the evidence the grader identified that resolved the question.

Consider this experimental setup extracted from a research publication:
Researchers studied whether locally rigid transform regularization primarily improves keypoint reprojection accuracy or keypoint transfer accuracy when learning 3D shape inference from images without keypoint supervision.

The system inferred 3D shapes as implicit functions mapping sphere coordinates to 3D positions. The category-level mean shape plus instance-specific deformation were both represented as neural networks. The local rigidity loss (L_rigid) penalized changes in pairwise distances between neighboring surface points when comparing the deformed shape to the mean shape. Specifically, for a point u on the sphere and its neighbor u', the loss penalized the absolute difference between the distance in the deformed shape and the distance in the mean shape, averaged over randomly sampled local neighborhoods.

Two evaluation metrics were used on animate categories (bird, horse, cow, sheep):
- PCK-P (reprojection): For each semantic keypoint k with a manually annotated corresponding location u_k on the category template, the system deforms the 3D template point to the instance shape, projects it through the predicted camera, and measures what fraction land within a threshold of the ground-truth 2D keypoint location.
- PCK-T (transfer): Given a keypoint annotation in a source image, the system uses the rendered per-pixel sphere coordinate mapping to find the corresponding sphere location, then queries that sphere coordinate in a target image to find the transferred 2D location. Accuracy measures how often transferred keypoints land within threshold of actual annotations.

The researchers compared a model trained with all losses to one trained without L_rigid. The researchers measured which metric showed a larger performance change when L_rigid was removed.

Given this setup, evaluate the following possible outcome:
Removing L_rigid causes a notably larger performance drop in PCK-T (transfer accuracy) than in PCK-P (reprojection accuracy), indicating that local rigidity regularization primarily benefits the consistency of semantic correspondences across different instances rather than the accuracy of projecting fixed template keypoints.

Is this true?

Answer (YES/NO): NO